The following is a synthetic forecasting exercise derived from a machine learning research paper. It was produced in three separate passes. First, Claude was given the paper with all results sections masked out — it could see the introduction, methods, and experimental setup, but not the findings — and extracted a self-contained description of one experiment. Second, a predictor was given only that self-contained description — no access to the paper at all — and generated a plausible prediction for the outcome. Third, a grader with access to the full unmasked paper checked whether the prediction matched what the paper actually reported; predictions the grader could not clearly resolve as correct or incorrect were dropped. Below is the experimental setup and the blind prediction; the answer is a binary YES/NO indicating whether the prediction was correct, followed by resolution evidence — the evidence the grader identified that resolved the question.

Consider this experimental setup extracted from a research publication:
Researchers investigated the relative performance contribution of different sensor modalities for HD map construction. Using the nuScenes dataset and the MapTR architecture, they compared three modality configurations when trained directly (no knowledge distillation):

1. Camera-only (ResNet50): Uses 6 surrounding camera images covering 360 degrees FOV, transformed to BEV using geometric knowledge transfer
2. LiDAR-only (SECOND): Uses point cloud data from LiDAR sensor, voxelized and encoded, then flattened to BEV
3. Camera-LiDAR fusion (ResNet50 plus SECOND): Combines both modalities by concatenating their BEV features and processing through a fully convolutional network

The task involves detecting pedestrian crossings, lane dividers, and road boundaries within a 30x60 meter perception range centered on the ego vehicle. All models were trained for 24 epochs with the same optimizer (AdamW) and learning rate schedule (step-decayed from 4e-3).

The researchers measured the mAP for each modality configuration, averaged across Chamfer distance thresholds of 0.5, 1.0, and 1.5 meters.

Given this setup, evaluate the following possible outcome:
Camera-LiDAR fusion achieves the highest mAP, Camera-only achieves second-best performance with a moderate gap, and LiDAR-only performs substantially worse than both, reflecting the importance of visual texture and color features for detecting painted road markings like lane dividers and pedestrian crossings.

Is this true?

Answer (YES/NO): NO